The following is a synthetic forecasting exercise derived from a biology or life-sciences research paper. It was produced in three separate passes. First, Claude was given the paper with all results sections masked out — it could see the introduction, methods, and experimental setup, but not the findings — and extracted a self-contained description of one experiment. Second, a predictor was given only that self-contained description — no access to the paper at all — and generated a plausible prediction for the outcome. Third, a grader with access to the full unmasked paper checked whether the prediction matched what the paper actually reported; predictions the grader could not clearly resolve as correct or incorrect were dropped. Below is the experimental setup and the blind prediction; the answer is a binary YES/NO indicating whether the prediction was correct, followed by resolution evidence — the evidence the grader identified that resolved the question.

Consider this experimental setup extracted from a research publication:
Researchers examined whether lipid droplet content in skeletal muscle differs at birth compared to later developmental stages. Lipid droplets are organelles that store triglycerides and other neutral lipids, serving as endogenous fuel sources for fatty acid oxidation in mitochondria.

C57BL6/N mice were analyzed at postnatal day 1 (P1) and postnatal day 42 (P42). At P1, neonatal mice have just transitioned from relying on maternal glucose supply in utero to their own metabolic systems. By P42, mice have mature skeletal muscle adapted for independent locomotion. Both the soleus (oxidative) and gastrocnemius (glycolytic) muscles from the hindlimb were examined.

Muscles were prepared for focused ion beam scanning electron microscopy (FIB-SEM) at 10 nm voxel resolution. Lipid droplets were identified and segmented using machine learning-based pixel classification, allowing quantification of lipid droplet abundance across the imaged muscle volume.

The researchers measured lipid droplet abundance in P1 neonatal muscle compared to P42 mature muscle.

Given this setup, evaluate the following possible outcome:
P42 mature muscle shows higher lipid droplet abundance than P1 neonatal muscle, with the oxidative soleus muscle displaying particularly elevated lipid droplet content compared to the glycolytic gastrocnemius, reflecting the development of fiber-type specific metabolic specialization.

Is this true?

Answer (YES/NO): NO